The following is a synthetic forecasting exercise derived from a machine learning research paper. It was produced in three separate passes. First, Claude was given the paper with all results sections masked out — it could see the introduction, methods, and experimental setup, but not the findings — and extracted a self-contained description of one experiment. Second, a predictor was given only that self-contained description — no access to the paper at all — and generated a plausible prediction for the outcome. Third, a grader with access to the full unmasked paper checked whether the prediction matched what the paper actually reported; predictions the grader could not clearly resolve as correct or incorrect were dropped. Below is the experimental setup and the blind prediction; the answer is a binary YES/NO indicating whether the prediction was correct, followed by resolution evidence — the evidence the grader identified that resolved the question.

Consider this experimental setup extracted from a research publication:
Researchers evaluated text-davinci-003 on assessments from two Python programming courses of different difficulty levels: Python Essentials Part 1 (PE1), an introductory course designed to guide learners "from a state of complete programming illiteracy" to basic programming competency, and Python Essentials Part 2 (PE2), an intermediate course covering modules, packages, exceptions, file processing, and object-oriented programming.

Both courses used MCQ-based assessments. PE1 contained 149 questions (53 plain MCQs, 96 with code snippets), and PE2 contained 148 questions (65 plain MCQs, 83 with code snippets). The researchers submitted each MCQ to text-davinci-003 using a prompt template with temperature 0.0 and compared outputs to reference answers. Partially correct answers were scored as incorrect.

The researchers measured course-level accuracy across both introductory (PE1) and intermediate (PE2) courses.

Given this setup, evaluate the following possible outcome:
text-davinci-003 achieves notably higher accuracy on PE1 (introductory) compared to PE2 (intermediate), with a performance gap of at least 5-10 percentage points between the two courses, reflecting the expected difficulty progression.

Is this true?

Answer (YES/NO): NO